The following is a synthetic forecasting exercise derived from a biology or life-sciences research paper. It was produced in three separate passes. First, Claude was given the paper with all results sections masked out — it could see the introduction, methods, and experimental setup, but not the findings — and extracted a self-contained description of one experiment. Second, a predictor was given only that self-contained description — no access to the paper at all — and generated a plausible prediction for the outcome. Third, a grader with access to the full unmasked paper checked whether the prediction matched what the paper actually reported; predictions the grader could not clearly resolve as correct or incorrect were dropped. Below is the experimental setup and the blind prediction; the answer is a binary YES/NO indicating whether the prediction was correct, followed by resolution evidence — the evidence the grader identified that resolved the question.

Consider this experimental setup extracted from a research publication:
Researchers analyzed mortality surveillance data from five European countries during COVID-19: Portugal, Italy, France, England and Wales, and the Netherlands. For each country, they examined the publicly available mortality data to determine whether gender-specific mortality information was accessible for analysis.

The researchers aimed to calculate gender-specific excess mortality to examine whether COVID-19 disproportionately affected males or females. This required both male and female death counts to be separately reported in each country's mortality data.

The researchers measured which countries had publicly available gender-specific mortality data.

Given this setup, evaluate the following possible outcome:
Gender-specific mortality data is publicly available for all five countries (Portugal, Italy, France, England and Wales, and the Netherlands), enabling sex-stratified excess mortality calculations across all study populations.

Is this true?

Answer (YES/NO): NO